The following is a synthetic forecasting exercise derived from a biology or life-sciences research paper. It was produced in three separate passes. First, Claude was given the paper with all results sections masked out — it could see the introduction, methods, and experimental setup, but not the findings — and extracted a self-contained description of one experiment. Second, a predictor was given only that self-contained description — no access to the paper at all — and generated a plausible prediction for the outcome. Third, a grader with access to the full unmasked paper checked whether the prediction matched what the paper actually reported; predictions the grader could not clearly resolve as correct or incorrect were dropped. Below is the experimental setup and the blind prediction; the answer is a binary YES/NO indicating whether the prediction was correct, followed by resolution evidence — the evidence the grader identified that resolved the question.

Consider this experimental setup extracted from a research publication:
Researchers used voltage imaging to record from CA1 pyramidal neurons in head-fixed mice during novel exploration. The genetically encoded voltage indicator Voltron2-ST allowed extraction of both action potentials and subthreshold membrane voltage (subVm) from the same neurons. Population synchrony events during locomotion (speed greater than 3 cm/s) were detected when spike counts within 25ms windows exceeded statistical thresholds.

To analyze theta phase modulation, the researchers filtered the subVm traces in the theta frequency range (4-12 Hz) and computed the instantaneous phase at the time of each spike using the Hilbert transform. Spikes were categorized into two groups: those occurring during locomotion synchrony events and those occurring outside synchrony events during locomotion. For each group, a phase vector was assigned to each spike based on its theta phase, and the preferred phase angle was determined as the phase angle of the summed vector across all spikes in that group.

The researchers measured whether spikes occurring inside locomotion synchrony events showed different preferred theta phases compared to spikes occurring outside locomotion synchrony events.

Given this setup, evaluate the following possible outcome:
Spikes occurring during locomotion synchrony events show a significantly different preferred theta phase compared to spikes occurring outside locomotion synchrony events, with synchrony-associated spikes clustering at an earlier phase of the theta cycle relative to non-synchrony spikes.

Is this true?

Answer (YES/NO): NO